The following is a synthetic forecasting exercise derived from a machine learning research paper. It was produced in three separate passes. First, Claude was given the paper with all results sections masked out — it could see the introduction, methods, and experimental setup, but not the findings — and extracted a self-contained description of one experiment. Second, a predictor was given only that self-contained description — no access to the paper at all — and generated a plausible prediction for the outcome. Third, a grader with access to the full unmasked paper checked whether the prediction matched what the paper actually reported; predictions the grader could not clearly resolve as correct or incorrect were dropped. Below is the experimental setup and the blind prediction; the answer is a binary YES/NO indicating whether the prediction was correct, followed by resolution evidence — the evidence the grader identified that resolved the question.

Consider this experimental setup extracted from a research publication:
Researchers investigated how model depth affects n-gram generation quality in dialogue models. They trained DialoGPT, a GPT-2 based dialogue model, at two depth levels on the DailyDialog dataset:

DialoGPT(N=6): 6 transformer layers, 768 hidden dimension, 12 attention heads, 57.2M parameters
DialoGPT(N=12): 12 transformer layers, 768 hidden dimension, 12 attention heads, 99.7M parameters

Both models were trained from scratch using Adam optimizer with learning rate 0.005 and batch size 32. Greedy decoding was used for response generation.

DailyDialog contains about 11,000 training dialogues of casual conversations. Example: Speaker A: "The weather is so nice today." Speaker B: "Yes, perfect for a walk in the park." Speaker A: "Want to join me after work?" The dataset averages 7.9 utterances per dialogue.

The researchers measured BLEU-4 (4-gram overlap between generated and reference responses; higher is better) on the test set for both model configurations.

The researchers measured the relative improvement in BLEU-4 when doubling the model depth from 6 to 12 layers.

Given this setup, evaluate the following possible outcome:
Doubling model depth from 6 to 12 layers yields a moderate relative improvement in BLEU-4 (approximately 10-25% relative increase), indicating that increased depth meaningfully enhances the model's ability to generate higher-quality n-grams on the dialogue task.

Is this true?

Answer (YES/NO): YES